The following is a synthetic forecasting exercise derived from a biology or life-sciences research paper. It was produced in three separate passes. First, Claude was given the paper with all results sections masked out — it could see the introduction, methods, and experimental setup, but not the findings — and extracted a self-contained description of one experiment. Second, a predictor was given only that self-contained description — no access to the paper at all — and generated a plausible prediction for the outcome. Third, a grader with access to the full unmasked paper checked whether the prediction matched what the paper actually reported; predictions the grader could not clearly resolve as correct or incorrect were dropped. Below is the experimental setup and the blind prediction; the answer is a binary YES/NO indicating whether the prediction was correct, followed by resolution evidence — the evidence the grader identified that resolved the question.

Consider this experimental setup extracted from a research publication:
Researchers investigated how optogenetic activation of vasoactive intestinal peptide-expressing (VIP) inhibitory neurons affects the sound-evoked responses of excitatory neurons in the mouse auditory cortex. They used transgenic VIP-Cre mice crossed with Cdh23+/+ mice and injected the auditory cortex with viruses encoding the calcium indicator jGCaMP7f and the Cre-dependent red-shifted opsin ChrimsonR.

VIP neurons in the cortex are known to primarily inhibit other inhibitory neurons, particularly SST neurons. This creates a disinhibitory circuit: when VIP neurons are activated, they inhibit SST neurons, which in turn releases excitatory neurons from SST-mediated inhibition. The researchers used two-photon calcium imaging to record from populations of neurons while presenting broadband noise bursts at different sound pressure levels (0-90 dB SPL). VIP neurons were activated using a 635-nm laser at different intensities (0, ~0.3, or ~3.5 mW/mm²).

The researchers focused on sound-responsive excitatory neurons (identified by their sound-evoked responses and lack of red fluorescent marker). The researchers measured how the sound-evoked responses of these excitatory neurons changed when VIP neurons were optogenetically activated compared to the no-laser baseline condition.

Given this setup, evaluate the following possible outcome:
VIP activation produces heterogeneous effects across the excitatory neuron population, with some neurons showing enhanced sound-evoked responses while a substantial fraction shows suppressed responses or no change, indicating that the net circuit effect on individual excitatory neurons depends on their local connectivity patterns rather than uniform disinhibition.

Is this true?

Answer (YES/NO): NO